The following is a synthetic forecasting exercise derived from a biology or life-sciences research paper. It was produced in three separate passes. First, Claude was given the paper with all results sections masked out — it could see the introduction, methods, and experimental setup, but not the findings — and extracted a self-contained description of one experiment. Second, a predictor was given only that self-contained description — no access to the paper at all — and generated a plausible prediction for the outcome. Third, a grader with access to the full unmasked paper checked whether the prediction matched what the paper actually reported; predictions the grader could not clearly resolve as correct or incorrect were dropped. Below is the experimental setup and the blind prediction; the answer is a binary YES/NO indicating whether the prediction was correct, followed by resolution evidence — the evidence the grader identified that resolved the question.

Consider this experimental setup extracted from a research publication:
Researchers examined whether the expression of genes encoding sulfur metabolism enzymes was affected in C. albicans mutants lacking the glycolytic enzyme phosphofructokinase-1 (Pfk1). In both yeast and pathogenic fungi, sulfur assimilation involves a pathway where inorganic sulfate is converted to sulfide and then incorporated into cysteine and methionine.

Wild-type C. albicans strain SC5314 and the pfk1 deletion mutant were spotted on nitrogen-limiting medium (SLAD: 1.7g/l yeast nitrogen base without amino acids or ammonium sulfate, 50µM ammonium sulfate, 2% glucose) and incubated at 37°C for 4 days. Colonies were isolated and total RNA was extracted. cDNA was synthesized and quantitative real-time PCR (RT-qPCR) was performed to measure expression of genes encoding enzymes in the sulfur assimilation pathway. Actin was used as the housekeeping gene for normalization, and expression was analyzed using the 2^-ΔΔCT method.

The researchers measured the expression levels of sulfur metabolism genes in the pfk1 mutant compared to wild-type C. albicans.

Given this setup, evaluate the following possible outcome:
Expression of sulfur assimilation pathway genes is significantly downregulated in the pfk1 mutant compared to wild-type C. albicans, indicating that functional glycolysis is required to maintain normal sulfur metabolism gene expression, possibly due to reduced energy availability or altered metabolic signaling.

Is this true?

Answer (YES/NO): YES